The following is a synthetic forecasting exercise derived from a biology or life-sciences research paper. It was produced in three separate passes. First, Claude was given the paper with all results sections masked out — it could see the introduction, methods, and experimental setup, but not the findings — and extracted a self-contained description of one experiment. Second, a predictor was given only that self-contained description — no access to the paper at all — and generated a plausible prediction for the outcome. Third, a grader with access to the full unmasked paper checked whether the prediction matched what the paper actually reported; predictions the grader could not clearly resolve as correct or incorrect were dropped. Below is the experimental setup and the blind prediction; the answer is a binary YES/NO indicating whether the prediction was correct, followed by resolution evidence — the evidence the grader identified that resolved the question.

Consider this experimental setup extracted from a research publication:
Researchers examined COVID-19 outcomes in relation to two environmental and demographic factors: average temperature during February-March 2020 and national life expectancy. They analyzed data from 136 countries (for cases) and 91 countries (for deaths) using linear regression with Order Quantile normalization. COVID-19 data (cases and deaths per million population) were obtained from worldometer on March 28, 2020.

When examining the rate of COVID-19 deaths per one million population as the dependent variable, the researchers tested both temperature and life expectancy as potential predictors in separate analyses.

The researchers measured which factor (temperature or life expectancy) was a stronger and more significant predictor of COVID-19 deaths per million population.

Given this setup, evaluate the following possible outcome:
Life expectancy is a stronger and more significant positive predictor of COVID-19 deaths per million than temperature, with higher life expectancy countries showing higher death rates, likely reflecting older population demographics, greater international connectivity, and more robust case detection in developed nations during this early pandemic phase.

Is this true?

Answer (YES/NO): YES